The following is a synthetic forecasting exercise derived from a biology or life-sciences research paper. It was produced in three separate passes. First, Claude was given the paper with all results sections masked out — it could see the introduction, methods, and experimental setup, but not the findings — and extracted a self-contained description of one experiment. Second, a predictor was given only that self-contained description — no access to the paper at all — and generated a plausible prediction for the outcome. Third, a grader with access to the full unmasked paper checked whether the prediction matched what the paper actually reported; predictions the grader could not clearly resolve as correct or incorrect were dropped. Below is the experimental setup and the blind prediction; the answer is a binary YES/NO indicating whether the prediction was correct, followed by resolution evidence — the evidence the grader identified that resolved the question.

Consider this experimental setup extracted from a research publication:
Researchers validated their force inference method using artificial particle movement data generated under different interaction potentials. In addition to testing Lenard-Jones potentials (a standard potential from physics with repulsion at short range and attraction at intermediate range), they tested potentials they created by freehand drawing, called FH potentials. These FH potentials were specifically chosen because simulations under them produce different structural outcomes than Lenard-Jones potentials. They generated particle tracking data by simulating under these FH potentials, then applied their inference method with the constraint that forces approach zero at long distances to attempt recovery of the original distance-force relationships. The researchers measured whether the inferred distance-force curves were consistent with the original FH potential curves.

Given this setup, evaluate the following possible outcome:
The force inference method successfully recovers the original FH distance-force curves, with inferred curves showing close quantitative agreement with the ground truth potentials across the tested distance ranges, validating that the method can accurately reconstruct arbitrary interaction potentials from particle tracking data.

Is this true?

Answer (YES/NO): YES